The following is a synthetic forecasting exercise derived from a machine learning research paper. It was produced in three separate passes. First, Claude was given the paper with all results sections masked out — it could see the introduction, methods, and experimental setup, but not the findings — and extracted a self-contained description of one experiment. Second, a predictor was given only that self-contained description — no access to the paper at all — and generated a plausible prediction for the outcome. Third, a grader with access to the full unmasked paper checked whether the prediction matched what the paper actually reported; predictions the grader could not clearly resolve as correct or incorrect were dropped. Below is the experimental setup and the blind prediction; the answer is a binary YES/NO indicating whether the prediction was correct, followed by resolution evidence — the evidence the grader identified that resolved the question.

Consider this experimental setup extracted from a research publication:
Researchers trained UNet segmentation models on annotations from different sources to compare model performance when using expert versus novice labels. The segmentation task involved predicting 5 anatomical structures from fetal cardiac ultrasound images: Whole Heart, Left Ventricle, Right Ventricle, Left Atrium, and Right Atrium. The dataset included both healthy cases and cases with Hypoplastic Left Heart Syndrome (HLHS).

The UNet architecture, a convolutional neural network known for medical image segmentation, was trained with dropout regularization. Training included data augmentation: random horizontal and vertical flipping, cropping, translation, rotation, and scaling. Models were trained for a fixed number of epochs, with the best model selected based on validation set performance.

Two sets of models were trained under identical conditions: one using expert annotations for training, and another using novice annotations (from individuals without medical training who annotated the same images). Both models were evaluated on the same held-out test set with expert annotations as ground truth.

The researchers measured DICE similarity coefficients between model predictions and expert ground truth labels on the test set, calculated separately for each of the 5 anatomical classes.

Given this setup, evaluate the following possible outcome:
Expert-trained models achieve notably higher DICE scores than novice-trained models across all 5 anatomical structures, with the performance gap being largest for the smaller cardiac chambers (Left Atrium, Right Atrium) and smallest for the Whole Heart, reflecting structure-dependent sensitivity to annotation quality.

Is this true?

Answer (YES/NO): NO